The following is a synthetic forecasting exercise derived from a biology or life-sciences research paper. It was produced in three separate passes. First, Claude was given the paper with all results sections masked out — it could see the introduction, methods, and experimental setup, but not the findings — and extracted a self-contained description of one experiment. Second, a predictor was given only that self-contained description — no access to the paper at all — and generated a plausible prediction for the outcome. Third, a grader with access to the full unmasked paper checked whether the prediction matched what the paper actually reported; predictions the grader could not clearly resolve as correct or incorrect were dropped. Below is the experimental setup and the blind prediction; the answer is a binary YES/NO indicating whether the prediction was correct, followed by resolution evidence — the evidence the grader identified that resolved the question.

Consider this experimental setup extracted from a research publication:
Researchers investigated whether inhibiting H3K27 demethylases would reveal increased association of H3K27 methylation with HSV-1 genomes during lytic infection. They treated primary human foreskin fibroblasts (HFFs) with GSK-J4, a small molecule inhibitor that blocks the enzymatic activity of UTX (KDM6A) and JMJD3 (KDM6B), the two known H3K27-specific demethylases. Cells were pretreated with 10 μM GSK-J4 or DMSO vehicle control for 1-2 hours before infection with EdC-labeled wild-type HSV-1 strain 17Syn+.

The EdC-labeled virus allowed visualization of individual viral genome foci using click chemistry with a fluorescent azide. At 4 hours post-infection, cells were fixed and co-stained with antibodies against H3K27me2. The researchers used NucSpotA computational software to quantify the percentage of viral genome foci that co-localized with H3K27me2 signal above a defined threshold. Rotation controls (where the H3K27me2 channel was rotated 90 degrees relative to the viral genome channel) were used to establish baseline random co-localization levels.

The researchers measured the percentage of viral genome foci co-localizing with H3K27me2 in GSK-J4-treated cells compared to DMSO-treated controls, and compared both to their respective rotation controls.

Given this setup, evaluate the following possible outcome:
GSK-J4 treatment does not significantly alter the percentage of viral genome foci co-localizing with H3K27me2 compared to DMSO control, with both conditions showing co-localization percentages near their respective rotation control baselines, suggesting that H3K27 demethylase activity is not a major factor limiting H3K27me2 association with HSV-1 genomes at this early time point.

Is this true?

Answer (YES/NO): NO